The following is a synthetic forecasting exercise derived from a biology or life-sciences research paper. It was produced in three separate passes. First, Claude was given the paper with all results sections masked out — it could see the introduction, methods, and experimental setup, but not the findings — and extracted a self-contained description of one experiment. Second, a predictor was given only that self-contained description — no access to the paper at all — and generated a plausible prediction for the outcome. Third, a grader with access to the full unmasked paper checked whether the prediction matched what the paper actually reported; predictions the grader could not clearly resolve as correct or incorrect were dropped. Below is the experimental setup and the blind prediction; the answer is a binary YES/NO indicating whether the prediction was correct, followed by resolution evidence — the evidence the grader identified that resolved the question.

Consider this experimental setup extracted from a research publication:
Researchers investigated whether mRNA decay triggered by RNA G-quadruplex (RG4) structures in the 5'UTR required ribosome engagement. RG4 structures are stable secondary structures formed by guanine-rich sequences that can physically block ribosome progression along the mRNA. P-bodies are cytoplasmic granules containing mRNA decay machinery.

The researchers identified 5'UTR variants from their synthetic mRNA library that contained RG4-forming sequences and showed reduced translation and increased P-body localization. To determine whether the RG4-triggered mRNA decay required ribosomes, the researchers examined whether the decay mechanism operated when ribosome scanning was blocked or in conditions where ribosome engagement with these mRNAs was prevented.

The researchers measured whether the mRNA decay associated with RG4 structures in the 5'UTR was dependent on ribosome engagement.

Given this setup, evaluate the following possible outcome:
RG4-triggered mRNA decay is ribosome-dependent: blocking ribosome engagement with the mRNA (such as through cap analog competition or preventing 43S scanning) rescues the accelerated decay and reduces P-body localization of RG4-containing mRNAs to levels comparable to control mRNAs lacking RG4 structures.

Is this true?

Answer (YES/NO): NO